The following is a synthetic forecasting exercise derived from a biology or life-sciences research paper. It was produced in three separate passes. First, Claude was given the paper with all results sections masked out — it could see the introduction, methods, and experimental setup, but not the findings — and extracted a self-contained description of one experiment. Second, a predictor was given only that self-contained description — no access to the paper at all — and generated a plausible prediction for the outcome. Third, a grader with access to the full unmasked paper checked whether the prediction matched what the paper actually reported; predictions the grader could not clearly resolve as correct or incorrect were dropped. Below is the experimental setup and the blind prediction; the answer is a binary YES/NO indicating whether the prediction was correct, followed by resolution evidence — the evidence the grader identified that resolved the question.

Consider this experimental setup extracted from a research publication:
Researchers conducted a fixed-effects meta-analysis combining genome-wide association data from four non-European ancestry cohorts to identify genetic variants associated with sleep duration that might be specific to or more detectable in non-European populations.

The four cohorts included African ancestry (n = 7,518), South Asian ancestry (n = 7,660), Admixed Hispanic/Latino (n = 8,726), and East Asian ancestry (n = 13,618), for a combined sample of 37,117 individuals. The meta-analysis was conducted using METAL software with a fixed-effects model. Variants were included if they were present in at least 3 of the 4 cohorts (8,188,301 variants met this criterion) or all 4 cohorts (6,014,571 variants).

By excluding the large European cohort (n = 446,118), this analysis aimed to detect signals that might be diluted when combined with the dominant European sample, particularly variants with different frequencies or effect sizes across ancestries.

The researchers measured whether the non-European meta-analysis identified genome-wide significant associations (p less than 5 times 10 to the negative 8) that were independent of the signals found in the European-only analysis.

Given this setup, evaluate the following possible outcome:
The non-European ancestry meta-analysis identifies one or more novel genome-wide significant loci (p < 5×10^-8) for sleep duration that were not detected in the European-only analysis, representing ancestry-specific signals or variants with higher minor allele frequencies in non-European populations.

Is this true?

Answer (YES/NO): NO